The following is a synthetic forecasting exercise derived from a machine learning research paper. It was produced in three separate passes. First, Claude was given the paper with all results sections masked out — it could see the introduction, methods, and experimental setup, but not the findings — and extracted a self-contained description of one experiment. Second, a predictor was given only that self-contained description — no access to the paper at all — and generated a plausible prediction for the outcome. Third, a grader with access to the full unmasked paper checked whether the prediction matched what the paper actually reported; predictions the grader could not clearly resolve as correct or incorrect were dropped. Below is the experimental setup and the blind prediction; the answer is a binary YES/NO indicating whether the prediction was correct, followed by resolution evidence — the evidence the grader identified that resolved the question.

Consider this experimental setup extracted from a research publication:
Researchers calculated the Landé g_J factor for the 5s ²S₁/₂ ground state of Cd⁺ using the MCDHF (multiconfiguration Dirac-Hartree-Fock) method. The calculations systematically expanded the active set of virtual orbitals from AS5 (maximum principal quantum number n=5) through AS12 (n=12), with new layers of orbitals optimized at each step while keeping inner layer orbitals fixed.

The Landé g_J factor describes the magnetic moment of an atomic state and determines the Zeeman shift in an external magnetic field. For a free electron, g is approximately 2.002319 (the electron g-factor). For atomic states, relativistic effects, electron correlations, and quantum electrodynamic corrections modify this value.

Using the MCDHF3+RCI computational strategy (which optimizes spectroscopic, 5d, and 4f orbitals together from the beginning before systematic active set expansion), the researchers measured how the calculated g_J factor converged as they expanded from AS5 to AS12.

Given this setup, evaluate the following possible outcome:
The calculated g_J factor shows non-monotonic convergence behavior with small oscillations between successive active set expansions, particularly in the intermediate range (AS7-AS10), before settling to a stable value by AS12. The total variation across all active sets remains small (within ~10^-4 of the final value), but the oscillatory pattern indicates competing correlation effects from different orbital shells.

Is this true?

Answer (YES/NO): NO